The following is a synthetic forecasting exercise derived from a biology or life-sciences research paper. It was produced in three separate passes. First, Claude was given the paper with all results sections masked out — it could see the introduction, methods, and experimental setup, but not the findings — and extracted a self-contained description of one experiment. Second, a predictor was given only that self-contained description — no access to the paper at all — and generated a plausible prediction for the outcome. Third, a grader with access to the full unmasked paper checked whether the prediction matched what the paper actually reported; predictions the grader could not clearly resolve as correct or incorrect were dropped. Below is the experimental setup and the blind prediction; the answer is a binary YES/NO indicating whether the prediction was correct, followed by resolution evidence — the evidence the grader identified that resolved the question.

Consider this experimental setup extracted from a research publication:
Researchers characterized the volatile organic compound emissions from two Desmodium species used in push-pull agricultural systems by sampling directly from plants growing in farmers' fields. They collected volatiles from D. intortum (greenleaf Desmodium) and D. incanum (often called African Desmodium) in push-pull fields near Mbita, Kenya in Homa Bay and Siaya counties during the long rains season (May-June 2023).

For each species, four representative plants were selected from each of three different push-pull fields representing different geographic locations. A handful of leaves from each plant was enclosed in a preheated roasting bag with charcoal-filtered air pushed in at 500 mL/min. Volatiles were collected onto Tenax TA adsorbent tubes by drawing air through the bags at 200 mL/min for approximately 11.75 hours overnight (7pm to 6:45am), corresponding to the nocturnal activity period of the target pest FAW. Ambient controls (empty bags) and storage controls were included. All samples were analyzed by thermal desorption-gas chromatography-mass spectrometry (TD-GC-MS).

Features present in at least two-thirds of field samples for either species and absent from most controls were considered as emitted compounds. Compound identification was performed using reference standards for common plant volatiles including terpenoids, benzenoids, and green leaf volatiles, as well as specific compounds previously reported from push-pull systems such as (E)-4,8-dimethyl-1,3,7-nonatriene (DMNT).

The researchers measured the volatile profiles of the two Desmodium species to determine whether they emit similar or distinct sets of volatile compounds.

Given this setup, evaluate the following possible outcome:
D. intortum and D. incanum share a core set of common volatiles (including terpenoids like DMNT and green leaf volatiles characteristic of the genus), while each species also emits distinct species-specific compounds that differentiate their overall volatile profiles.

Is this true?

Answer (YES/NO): YES